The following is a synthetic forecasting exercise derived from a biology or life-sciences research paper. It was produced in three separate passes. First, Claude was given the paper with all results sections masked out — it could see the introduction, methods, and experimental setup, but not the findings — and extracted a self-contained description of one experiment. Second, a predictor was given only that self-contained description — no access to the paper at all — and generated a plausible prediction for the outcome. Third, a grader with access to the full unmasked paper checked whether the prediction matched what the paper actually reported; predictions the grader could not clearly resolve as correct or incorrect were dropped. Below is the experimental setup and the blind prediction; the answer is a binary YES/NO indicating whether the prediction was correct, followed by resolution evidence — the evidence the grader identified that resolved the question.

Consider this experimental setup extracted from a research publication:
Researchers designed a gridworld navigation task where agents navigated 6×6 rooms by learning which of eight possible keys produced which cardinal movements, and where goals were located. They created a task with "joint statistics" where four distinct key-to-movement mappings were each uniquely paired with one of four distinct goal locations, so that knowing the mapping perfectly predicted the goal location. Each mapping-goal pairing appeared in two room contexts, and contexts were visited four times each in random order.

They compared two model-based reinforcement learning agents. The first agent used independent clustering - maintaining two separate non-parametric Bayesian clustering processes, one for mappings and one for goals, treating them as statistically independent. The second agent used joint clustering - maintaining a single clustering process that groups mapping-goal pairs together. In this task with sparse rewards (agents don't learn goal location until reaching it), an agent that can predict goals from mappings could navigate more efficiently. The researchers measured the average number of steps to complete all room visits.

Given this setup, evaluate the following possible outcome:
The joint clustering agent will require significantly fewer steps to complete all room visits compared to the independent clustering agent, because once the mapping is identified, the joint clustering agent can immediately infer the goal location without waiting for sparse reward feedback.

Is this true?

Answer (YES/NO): YES